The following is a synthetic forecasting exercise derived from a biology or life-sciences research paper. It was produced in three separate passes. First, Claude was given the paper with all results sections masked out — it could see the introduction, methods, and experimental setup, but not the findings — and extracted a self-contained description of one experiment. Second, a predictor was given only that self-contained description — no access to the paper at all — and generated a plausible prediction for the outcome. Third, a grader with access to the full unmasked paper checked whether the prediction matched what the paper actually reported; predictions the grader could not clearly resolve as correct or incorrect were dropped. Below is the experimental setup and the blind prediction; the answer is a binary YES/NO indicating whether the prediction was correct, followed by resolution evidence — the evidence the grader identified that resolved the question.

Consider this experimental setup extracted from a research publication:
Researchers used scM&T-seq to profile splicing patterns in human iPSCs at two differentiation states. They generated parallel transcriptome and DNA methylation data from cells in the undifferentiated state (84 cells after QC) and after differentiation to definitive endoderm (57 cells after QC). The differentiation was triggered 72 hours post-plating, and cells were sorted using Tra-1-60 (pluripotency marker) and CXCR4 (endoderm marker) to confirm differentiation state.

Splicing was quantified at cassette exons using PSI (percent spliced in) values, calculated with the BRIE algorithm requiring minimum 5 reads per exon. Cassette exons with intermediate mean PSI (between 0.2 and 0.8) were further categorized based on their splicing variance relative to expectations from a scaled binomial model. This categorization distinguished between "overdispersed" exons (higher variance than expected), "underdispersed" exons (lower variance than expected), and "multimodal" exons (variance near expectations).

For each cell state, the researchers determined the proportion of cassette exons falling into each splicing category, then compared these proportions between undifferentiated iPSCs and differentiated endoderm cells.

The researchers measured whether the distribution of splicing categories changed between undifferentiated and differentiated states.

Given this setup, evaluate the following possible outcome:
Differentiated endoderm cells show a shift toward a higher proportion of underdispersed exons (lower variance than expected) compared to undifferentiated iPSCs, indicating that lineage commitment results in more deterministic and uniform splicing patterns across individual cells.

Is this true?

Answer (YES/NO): NO